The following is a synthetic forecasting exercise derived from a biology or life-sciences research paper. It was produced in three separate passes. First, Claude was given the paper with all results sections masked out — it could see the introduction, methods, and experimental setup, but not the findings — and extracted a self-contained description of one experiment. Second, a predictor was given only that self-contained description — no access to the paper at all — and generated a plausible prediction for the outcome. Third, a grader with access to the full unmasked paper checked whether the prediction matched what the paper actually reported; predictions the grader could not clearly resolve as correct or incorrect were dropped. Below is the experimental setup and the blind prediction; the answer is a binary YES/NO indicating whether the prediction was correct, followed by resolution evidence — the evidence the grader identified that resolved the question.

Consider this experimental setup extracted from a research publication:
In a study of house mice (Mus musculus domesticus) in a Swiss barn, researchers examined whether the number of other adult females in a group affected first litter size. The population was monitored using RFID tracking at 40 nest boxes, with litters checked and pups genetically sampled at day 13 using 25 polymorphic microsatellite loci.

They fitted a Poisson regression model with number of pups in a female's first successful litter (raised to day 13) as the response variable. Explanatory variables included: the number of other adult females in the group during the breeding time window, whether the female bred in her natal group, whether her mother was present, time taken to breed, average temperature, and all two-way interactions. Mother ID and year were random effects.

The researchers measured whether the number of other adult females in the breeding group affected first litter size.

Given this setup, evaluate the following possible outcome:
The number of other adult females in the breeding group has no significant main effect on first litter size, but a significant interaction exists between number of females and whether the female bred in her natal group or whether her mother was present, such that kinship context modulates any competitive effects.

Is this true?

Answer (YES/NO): NO